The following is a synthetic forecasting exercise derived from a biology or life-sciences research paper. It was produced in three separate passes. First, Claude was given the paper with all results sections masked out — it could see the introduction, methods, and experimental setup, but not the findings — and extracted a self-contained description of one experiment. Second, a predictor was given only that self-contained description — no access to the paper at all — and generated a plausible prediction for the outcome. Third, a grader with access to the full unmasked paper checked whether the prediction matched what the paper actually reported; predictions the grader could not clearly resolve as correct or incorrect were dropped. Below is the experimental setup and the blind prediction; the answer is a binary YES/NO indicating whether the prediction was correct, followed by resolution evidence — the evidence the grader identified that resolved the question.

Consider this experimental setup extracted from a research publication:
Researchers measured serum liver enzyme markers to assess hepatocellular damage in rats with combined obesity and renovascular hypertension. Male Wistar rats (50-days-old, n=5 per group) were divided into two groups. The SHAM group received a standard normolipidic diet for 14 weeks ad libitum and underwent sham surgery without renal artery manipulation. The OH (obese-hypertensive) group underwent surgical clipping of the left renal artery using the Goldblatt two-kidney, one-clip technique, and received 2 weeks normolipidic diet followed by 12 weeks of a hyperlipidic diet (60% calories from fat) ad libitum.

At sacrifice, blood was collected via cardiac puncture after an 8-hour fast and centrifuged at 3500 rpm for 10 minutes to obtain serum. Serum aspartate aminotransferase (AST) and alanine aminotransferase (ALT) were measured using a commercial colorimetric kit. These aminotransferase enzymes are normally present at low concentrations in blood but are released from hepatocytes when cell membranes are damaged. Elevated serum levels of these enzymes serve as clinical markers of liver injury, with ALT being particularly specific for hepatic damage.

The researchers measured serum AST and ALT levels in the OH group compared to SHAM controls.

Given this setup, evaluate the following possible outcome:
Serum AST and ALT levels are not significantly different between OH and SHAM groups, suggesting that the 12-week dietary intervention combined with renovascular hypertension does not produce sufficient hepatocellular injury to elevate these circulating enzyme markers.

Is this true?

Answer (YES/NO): YES